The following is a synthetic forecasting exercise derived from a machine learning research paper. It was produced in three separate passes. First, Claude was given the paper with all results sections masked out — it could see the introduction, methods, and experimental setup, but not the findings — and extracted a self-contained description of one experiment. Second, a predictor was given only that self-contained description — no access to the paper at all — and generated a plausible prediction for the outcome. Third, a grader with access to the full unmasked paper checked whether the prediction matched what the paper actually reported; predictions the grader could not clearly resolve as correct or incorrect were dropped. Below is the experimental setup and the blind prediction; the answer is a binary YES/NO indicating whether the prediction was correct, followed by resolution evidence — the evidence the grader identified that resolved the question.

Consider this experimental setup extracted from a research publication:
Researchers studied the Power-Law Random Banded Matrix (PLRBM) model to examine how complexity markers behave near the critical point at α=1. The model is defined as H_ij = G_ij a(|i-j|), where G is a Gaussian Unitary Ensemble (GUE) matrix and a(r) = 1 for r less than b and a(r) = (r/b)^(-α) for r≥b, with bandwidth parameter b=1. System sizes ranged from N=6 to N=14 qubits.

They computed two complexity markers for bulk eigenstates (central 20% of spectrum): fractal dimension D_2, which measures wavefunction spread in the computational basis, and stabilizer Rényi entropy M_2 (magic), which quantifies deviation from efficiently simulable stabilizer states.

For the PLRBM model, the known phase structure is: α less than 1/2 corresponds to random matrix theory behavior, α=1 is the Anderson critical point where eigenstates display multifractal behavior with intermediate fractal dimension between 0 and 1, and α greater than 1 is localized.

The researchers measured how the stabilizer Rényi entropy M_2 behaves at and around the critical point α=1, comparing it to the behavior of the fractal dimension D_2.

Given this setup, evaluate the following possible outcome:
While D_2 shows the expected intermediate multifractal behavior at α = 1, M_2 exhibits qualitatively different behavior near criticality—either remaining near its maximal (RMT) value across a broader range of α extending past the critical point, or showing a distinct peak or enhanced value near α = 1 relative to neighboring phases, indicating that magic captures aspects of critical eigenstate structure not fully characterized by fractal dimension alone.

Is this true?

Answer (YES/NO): NO